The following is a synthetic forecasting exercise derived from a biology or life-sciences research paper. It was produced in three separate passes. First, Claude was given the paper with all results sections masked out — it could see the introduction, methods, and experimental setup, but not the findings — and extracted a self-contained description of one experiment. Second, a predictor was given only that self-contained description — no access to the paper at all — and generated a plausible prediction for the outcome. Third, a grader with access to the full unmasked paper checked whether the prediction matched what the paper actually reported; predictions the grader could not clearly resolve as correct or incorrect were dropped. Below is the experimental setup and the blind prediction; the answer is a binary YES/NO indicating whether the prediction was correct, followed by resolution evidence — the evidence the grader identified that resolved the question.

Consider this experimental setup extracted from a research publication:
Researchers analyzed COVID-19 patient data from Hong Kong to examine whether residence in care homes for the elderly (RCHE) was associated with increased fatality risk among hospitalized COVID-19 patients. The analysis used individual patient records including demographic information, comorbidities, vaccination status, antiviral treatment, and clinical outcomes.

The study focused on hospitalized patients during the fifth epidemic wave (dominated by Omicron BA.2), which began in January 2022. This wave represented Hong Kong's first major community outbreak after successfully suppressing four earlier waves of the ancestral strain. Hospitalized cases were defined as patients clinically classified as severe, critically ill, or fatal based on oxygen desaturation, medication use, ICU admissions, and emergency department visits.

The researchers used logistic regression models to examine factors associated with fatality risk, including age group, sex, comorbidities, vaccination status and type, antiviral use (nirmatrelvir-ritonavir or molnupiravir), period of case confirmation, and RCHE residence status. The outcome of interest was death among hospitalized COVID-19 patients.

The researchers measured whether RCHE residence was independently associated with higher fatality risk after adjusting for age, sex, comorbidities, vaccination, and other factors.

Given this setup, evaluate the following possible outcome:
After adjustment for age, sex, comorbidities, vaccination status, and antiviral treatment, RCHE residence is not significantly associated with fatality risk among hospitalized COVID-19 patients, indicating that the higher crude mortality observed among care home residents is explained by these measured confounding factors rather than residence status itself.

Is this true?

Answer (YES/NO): NO